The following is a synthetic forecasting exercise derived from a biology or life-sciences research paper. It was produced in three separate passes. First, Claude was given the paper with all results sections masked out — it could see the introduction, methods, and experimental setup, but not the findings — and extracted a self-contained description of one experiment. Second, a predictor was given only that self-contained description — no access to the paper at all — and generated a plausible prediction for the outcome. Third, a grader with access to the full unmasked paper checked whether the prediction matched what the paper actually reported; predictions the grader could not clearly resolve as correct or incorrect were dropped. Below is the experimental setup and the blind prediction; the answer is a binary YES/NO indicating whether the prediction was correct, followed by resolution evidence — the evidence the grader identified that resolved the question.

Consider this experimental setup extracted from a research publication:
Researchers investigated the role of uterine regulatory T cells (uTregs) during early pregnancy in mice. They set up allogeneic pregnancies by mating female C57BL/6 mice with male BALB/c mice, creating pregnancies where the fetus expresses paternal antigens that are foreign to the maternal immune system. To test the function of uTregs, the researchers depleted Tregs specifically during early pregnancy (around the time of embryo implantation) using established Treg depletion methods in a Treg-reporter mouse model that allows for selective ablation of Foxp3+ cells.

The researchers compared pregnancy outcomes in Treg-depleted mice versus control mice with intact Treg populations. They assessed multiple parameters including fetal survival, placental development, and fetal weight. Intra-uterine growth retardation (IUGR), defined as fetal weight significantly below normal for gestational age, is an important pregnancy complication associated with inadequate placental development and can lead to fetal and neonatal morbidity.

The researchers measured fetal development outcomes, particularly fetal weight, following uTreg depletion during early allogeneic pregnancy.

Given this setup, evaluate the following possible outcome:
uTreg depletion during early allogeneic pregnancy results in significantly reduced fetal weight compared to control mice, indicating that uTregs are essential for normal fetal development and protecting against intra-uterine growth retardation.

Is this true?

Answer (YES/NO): YES